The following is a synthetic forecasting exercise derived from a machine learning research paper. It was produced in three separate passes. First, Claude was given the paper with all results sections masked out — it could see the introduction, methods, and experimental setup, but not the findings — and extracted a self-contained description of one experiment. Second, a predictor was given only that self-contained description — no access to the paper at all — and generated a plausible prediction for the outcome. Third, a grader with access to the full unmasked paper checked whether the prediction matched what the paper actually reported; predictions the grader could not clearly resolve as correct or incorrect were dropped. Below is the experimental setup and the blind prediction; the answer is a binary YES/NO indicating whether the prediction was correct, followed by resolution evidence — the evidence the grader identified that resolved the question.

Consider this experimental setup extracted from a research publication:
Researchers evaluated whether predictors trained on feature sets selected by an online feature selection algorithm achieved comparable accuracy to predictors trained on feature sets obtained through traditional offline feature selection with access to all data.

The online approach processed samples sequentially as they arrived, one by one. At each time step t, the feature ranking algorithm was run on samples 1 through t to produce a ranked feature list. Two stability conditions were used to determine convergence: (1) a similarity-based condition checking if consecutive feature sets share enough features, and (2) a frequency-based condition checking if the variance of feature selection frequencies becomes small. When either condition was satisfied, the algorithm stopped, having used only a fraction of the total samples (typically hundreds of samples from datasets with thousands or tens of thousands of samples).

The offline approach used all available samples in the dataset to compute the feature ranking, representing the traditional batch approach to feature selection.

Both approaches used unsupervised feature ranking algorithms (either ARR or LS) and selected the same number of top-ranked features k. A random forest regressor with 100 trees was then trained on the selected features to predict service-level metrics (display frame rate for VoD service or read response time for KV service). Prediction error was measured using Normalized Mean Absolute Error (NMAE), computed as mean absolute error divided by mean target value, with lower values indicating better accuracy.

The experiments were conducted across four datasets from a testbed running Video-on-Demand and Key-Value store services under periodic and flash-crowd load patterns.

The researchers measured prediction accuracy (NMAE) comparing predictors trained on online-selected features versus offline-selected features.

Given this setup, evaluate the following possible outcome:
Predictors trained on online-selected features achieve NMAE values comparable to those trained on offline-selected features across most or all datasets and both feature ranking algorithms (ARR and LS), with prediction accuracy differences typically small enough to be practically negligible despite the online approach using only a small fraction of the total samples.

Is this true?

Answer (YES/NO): YES